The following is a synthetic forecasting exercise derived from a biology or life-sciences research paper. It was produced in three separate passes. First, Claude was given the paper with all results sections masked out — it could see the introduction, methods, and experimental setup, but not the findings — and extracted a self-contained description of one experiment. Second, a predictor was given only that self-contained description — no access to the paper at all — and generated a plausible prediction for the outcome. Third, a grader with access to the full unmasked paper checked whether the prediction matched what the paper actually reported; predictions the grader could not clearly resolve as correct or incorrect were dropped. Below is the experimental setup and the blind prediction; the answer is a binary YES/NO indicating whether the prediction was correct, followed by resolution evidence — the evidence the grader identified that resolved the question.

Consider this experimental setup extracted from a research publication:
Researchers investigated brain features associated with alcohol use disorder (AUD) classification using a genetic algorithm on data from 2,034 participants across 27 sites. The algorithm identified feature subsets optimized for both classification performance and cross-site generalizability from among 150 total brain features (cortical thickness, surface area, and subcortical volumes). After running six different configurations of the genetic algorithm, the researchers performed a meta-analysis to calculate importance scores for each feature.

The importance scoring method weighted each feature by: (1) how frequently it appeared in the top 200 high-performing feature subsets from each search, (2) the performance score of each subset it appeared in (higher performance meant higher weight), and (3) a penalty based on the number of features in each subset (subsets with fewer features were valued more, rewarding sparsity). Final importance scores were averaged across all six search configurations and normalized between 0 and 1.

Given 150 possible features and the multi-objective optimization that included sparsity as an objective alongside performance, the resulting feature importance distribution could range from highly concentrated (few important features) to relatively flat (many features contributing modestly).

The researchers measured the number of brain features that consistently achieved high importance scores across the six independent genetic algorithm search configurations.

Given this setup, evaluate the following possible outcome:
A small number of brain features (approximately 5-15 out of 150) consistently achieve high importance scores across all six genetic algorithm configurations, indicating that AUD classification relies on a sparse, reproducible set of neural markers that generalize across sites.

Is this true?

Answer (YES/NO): NO